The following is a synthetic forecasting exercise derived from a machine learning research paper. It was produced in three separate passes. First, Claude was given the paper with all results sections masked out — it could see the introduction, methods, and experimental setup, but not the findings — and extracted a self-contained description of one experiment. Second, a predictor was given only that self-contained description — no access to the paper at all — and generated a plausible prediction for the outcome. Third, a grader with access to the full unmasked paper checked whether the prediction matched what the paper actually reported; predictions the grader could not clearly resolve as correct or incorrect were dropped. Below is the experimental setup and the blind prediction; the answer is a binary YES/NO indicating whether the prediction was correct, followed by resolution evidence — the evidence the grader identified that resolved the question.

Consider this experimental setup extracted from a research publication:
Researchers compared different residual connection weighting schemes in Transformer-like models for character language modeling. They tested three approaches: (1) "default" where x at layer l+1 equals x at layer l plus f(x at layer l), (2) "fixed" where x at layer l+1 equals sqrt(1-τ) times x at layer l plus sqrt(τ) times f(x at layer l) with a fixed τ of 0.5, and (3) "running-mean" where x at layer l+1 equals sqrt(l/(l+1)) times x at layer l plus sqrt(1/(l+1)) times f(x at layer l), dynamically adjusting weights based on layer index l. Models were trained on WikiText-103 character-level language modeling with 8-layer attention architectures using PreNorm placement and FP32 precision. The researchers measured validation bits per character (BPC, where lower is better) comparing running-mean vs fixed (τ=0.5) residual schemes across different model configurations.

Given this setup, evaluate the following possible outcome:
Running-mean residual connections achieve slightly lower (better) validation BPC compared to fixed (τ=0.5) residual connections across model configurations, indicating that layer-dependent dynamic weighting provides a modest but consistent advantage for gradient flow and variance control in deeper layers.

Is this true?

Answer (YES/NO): NO